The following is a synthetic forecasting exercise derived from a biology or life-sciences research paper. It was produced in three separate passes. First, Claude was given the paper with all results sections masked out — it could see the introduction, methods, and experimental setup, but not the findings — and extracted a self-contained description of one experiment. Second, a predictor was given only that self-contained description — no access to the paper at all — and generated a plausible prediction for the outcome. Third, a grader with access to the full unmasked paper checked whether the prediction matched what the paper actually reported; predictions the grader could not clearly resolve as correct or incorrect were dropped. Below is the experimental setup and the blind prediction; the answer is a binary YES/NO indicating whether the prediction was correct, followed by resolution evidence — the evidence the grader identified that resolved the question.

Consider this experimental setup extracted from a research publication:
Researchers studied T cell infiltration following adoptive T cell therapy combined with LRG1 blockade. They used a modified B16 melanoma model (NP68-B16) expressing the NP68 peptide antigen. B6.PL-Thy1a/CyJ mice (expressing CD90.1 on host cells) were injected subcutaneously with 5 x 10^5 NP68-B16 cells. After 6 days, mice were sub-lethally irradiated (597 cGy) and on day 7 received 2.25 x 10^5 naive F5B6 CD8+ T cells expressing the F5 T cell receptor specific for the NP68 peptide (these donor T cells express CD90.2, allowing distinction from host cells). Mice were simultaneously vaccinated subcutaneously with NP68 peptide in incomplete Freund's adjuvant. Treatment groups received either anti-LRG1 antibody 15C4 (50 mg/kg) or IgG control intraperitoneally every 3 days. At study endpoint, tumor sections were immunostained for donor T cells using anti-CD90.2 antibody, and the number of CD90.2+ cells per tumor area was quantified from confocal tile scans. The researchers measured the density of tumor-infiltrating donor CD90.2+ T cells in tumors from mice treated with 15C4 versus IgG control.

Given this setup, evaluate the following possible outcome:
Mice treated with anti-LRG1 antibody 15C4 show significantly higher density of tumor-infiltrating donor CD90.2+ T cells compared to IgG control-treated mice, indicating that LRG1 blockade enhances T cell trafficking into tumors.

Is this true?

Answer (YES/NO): YES